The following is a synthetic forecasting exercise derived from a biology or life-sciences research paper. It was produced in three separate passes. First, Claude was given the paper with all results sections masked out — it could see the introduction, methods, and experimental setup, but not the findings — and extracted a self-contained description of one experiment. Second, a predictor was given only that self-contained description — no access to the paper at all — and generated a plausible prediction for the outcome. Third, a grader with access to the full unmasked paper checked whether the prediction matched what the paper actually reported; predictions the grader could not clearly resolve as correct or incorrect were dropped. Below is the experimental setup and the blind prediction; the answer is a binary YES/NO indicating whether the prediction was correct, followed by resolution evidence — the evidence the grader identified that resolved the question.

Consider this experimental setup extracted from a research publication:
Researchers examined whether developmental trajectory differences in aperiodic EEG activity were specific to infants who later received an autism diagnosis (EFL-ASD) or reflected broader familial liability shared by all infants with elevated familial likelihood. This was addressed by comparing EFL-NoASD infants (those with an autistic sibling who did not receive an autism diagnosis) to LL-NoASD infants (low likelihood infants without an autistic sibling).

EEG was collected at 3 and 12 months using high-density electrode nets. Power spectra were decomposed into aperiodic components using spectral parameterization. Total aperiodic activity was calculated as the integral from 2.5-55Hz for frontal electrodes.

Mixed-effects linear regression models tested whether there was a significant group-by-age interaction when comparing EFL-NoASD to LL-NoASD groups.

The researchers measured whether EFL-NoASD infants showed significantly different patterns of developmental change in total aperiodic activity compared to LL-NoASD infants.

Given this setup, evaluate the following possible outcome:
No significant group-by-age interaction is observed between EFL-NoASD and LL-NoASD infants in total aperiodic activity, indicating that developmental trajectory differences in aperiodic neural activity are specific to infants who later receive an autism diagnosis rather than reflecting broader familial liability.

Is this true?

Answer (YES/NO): YES